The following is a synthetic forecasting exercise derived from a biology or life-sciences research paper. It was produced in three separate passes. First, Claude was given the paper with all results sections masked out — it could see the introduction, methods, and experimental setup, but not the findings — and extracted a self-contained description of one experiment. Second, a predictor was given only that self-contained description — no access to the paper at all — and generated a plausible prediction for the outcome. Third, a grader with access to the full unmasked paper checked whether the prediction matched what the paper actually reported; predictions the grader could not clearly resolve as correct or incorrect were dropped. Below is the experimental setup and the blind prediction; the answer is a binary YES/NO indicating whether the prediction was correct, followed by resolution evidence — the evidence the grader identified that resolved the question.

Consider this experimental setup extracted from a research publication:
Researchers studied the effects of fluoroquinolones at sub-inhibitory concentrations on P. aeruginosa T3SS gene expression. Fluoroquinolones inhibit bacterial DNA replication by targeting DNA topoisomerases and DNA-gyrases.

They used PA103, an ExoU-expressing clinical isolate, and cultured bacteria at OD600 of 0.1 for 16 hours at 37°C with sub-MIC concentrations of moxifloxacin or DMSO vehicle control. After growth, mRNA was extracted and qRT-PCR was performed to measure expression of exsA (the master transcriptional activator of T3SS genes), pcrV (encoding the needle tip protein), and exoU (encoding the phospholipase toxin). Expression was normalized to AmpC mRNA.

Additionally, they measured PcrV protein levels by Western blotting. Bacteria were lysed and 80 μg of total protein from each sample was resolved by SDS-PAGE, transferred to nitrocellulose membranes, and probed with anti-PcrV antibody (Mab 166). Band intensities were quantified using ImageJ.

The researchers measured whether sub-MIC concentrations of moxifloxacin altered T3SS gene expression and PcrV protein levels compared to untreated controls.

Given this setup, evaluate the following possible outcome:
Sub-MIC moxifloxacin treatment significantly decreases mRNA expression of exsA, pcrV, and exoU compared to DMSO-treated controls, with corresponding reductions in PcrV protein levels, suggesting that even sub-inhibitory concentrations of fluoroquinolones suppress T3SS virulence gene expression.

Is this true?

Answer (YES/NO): NO